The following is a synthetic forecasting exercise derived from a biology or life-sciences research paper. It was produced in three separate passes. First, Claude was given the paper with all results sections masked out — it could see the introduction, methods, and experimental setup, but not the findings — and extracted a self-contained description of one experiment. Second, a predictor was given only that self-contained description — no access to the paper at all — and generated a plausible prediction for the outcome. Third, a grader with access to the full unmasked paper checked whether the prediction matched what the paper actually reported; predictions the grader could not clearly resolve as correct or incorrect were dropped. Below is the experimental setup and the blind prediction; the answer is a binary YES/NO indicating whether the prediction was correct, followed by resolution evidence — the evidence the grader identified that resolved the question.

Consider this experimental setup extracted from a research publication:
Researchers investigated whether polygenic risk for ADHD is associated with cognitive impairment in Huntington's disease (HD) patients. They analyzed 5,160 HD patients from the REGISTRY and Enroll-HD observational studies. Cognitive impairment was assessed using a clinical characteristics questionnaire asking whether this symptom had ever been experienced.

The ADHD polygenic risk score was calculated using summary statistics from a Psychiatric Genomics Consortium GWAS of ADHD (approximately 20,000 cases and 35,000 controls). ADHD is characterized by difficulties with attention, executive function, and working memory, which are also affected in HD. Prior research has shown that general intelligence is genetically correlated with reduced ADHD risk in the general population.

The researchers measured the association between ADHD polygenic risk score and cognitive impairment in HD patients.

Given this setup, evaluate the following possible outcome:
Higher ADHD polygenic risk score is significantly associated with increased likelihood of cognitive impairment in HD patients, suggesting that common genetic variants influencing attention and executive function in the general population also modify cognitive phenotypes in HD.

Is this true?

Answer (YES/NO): NO